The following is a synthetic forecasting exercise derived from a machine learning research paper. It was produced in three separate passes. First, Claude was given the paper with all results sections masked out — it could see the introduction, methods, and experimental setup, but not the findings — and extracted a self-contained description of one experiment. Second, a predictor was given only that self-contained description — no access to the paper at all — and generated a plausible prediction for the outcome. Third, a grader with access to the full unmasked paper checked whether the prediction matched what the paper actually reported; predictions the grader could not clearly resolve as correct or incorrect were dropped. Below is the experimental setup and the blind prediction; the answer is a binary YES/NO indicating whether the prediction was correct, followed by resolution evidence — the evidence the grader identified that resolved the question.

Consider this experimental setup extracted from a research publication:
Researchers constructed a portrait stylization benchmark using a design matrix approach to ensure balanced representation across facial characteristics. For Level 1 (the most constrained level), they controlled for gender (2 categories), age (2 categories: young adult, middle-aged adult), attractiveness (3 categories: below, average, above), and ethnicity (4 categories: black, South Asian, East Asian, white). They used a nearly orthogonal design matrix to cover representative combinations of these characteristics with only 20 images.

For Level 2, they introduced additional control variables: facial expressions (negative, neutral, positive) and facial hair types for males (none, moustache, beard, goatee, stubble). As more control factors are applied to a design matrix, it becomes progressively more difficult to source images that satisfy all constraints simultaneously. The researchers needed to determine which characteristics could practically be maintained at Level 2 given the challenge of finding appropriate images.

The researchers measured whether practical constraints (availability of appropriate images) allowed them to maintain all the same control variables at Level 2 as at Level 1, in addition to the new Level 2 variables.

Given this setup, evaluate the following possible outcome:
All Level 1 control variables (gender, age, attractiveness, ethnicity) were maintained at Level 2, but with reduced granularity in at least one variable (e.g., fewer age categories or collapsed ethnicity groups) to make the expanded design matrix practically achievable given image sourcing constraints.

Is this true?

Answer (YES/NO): NO